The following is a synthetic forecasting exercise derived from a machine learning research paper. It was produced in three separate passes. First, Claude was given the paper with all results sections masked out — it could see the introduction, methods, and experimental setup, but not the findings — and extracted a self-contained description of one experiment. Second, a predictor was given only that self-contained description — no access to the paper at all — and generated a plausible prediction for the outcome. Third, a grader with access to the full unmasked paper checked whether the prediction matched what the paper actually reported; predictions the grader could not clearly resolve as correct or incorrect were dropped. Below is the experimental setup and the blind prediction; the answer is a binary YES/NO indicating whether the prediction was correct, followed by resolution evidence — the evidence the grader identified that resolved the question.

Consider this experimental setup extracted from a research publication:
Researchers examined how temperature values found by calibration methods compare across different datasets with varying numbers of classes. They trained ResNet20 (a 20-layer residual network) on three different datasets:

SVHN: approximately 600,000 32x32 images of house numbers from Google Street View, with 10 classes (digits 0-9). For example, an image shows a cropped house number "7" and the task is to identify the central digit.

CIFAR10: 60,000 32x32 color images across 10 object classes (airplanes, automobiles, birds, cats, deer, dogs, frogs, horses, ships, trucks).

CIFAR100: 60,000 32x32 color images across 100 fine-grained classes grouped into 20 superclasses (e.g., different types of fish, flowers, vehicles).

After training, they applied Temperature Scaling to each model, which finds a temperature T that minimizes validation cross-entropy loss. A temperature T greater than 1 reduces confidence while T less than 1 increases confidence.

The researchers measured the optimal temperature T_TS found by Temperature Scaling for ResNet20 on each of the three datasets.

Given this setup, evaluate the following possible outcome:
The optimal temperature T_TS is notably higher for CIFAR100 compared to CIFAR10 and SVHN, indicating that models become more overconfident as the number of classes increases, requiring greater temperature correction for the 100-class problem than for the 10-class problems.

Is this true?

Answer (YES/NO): NO